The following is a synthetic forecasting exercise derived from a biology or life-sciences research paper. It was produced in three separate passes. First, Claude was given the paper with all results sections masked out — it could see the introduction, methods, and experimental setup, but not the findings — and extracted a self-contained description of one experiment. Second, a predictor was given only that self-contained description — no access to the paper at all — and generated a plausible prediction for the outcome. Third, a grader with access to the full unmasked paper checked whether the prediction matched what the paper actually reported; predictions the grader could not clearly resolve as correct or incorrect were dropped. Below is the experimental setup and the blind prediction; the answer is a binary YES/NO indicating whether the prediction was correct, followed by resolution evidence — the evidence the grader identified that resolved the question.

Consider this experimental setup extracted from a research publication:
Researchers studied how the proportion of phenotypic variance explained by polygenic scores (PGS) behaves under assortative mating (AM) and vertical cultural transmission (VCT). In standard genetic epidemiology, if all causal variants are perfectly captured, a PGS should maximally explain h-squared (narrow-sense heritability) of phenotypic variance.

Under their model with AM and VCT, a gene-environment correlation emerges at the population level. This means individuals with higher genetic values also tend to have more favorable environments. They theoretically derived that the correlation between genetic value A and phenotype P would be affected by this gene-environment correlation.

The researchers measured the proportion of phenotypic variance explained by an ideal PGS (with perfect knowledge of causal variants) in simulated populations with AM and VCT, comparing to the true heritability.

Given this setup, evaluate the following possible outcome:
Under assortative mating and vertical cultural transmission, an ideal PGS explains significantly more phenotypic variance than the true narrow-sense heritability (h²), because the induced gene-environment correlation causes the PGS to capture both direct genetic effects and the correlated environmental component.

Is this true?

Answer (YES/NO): YES